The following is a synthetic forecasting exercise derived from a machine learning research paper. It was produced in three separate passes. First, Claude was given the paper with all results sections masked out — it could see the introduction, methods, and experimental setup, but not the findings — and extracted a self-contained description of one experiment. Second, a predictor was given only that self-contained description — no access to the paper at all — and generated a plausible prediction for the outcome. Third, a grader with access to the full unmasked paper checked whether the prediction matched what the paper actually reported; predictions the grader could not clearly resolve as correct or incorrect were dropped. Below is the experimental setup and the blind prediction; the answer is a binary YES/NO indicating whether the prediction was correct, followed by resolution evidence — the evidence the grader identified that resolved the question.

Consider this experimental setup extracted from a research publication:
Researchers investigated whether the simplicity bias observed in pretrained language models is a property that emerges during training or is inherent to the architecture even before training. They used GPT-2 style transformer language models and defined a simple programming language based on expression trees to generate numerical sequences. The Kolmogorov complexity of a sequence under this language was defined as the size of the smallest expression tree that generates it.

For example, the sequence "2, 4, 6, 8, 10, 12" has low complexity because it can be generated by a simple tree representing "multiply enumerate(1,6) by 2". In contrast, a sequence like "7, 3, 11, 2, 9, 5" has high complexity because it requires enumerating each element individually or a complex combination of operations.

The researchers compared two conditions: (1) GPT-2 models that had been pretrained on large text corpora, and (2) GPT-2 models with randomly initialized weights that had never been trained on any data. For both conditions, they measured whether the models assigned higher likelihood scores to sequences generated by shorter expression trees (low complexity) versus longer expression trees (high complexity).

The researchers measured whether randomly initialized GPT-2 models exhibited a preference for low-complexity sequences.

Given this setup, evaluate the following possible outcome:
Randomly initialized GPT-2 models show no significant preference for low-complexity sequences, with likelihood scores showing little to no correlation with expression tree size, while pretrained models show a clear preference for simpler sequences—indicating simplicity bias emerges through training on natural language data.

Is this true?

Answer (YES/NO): NO